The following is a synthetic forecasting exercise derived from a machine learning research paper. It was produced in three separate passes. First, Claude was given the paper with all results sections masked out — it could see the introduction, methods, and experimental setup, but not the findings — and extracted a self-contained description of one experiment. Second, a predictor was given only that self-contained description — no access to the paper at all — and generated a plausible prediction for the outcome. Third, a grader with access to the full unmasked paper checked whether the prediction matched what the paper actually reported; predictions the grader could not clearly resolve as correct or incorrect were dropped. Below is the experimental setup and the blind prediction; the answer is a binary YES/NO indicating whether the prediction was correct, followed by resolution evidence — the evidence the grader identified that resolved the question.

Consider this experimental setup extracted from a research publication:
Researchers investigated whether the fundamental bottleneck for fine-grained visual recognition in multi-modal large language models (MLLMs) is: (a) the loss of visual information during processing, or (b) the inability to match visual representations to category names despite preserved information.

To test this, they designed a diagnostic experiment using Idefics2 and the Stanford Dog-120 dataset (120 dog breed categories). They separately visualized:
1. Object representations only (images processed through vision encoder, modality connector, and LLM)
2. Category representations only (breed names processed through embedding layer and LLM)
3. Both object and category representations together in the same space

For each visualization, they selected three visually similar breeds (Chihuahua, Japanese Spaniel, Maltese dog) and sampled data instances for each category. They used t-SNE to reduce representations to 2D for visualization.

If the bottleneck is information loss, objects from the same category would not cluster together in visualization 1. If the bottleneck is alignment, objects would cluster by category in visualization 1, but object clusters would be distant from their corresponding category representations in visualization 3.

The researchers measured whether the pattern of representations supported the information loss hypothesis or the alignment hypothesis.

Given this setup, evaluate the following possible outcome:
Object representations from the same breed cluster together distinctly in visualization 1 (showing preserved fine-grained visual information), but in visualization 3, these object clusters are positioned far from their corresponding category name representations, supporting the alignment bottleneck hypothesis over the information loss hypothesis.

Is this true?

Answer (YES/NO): YES